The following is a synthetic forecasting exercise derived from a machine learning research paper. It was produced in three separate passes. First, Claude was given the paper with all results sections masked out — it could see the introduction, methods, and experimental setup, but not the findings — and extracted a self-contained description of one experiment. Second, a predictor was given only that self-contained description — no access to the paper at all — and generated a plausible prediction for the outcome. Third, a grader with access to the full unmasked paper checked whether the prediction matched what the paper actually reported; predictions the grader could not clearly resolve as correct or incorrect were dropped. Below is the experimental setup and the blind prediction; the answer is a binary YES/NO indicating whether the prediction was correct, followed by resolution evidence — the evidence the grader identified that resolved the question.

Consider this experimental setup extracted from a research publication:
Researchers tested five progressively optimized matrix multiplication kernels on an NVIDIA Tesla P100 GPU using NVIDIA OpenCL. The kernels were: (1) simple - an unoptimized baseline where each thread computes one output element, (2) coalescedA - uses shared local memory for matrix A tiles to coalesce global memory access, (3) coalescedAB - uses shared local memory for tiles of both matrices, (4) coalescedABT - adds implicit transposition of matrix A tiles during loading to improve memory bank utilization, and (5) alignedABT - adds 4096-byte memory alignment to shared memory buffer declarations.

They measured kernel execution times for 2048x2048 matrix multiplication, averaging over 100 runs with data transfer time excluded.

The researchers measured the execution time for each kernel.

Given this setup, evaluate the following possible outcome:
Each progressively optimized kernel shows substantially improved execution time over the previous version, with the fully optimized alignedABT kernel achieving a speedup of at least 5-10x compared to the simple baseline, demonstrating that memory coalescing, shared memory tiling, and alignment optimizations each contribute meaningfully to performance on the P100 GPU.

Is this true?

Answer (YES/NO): NO